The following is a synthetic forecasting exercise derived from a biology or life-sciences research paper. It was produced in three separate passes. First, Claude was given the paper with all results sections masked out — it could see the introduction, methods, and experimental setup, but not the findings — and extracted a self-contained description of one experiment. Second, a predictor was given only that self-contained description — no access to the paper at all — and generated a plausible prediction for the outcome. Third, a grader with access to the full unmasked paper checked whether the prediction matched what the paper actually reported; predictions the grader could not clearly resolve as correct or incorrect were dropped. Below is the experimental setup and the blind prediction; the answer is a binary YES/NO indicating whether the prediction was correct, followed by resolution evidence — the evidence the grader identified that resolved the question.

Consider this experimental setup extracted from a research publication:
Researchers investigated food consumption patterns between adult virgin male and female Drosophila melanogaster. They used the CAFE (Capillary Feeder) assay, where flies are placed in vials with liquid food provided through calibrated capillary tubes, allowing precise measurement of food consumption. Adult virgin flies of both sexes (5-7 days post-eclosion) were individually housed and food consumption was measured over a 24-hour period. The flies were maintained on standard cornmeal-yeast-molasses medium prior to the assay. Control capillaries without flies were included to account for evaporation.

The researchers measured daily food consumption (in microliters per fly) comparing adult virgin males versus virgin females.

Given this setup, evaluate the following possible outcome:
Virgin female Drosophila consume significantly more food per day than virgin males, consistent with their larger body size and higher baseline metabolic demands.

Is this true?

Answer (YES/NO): YES